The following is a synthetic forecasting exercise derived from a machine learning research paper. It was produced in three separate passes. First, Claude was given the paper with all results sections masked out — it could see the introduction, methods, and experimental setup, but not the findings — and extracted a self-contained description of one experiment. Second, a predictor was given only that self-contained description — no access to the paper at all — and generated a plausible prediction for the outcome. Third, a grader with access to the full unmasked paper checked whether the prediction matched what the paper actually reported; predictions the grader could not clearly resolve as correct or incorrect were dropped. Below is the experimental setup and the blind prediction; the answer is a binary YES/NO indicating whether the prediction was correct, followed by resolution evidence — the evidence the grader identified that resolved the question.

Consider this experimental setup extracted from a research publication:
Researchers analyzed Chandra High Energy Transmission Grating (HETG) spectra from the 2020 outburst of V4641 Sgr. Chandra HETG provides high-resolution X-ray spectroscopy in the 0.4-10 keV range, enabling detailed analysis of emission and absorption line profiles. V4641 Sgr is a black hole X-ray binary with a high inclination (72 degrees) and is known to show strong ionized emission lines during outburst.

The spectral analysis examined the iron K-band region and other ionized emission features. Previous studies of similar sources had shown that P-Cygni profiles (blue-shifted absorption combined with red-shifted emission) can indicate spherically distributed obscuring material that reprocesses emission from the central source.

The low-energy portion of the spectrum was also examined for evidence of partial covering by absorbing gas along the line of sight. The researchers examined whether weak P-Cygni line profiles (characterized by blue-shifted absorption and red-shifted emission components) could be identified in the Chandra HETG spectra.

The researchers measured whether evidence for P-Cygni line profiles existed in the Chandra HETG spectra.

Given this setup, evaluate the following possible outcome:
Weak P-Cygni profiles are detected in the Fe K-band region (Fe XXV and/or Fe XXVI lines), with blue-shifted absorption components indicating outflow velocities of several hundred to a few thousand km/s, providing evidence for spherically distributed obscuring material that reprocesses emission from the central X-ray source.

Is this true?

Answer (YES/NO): NO